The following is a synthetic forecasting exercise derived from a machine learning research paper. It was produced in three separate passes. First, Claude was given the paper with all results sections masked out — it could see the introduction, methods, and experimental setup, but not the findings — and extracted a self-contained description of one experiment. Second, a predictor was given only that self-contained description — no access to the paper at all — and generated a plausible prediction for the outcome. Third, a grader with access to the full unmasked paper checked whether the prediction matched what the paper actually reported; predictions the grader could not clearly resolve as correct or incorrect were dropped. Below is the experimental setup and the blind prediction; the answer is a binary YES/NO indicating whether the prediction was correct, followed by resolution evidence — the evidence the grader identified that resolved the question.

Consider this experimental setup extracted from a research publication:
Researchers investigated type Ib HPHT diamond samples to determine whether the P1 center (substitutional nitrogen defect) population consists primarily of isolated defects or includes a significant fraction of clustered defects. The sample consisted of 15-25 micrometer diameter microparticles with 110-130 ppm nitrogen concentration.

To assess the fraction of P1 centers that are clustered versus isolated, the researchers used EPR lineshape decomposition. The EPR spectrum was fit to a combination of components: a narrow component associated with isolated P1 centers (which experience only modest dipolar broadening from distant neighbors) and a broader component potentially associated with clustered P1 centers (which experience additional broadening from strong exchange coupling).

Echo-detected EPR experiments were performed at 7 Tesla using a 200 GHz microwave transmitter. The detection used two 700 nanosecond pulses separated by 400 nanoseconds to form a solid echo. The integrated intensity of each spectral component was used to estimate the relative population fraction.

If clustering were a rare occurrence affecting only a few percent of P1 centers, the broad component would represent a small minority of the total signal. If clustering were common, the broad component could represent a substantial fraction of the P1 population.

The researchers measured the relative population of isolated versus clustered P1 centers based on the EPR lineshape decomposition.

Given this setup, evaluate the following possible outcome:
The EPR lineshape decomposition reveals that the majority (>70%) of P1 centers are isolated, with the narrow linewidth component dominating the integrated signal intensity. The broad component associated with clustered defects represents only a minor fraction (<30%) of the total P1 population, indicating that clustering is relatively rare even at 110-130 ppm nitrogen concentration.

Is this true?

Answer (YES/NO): NO